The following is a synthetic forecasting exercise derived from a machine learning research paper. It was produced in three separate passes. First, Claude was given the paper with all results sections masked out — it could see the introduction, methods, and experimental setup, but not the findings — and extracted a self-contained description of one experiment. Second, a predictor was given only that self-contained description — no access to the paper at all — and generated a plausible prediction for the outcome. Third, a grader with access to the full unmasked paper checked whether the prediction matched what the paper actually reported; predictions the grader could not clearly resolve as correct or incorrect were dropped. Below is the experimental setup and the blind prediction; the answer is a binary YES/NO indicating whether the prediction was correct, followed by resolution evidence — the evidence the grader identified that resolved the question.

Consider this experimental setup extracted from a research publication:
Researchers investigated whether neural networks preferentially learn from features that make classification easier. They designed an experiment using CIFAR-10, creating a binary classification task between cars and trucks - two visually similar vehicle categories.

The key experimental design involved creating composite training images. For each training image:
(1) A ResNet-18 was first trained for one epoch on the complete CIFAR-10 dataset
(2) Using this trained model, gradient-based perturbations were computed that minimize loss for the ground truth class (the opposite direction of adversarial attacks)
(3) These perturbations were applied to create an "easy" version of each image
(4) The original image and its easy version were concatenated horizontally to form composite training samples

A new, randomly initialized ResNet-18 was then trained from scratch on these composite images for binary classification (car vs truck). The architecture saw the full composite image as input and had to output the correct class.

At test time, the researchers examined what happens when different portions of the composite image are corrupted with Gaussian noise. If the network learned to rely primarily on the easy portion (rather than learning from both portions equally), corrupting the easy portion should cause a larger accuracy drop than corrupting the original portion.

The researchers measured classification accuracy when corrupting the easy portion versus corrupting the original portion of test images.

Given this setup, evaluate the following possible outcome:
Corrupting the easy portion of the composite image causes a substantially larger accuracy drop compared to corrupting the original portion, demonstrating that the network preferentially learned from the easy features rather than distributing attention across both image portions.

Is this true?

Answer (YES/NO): YES